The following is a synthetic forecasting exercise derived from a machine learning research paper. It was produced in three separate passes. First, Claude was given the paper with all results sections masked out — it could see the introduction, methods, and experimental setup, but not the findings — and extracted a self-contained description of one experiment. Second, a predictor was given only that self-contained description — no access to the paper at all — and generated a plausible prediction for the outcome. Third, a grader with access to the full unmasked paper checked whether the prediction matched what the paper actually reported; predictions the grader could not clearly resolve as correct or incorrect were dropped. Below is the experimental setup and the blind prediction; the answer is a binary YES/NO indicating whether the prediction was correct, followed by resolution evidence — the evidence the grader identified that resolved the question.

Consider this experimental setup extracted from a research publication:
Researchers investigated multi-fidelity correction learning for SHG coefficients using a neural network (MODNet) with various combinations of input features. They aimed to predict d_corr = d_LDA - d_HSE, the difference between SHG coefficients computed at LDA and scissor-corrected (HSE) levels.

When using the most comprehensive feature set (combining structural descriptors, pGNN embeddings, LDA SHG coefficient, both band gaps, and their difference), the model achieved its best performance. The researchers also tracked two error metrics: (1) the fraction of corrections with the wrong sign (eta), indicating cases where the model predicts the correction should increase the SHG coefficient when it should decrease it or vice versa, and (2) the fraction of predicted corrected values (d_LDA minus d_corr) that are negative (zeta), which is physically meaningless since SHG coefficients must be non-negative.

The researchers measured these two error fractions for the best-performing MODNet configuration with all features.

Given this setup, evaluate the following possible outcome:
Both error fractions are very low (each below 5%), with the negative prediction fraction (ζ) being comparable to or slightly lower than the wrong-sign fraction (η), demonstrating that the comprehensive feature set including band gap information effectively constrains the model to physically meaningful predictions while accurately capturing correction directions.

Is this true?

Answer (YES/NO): NO